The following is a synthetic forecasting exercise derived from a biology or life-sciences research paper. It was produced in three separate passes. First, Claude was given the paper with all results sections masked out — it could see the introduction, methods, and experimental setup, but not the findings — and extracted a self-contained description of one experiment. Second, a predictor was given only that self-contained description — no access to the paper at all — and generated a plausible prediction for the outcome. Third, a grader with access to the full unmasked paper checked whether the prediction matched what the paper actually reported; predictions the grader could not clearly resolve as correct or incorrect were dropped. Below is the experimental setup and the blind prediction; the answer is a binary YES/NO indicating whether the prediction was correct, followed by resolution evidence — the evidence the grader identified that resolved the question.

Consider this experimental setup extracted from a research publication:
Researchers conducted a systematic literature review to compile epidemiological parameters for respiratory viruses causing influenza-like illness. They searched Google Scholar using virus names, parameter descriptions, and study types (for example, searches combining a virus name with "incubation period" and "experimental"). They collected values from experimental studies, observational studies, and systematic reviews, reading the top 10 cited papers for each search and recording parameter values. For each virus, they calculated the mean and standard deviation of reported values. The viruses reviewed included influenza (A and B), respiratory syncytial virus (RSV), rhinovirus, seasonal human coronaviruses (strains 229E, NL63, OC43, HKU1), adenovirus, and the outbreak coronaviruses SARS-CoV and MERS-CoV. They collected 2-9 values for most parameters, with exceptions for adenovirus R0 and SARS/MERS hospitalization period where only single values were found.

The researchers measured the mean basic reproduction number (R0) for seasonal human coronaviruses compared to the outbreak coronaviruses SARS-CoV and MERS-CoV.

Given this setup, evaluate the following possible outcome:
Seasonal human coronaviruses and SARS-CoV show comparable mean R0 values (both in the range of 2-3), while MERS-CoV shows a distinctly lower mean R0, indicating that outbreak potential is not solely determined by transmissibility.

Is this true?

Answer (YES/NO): NO